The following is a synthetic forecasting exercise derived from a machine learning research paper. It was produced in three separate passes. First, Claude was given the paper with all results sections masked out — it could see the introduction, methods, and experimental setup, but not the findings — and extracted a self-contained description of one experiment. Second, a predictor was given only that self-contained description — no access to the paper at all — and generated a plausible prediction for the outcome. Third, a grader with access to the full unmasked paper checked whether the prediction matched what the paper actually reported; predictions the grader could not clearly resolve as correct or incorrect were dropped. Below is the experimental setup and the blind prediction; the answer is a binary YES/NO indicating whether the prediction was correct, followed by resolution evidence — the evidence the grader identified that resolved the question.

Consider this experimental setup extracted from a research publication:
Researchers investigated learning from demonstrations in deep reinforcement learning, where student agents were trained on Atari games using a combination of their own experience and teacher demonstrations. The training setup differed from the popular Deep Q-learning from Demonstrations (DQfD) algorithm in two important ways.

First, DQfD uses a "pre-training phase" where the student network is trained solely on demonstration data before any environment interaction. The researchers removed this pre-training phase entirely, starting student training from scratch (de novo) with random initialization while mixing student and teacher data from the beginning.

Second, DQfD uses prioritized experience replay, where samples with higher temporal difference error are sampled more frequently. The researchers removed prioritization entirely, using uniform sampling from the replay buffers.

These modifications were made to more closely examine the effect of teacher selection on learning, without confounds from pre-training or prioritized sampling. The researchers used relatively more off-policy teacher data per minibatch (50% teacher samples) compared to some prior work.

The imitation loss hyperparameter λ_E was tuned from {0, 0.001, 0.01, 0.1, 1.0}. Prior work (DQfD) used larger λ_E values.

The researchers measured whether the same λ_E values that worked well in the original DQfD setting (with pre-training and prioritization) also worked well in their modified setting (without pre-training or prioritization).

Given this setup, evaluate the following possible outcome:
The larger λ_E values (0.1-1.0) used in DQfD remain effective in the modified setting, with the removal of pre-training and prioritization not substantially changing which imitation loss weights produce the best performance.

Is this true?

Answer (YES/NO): NO